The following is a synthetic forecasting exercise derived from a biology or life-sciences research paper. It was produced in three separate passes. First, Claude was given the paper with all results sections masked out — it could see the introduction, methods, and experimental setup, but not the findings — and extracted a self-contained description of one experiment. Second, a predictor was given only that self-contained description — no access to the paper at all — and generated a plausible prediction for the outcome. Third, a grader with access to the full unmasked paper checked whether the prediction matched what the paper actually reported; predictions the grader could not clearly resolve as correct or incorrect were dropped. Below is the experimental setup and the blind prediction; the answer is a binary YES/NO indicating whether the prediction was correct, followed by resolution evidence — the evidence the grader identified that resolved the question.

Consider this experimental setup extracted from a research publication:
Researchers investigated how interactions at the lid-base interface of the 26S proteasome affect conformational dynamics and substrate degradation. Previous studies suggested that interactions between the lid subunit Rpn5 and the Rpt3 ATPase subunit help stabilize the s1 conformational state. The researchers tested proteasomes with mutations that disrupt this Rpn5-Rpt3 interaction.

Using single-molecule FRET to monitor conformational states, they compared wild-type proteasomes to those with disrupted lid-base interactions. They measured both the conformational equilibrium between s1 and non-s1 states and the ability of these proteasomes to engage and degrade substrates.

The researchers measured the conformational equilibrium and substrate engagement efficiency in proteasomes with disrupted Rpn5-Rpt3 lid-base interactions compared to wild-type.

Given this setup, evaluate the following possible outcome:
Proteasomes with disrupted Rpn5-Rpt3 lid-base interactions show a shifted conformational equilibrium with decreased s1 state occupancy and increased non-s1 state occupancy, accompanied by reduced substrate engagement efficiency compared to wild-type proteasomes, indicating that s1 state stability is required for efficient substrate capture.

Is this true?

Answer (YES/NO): YES